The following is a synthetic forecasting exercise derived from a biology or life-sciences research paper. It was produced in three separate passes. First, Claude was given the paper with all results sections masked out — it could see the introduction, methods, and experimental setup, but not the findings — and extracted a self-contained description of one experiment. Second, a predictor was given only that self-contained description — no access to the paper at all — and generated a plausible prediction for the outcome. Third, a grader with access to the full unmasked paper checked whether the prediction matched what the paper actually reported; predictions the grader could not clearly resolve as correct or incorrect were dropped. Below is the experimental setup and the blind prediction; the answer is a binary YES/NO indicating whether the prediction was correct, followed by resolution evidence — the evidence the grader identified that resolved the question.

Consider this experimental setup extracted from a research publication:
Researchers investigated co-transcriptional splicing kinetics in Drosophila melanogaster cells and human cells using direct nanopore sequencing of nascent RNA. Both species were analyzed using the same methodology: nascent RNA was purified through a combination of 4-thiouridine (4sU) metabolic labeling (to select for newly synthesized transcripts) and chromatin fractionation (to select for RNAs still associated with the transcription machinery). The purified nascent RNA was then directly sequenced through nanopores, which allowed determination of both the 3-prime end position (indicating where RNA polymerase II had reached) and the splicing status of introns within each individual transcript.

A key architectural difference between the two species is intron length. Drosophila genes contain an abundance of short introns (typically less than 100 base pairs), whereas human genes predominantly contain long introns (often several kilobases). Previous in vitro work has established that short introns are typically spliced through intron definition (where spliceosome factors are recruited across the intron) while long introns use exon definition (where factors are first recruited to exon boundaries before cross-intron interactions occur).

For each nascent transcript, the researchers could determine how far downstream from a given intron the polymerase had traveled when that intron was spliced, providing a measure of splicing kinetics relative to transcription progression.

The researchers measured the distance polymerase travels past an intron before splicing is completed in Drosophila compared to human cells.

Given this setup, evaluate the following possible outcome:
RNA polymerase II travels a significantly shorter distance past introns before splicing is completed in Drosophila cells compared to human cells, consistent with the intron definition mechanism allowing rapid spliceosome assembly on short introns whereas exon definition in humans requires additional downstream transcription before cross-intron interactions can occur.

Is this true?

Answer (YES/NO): YES